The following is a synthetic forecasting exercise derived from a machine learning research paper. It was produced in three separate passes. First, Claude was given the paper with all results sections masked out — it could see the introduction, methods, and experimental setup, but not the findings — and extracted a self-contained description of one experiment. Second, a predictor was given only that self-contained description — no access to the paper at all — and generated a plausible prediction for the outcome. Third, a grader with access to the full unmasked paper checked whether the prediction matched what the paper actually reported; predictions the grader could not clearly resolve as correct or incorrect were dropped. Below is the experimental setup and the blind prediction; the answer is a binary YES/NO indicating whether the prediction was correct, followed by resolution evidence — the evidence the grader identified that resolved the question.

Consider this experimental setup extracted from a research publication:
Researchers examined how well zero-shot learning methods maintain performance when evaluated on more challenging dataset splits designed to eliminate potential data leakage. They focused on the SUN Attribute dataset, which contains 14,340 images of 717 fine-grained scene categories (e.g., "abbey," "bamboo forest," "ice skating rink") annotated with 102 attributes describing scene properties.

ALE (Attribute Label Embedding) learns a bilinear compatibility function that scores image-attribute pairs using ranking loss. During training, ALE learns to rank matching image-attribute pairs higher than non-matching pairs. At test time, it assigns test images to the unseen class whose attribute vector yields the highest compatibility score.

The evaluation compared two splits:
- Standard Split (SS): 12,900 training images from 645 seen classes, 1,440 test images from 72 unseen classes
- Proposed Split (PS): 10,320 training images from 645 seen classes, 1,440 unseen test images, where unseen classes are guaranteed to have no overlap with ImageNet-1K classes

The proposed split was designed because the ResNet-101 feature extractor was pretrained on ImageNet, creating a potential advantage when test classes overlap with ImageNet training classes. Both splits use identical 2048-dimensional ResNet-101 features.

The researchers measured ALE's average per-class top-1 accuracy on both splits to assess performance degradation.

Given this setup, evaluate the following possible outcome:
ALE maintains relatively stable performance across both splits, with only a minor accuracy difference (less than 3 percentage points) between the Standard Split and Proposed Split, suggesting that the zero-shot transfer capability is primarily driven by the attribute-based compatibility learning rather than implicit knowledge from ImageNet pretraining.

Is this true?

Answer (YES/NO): YES